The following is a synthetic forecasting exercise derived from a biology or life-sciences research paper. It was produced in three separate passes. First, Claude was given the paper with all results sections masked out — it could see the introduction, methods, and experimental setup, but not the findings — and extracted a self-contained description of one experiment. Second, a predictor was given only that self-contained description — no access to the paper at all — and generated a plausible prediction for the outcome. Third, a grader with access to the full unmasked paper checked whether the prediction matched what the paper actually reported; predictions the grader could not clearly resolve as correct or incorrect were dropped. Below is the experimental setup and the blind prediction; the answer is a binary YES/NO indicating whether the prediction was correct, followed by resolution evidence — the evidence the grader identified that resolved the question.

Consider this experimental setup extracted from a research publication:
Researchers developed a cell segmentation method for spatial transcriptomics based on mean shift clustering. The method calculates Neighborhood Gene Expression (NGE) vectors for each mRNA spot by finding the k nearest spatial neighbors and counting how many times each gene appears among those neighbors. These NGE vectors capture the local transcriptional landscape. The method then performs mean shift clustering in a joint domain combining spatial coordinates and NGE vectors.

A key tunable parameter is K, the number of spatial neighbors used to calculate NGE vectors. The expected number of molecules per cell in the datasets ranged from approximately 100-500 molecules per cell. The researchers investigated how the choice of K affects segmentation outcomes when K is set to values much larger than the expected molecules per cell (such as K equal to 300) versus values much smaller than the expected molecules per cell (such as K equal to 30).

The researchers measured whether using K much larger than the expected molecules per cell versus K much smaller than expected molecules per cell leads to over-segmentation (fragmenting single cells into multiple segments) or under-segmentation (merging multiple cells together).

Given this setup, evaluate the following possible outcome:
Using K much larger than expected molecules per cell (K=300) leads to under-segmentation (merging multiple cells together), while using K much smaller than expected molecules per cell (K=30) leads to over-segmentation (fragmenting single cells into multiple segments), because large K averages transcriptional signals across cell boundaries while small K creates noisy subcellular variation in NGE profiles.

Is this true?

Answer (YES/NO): YES